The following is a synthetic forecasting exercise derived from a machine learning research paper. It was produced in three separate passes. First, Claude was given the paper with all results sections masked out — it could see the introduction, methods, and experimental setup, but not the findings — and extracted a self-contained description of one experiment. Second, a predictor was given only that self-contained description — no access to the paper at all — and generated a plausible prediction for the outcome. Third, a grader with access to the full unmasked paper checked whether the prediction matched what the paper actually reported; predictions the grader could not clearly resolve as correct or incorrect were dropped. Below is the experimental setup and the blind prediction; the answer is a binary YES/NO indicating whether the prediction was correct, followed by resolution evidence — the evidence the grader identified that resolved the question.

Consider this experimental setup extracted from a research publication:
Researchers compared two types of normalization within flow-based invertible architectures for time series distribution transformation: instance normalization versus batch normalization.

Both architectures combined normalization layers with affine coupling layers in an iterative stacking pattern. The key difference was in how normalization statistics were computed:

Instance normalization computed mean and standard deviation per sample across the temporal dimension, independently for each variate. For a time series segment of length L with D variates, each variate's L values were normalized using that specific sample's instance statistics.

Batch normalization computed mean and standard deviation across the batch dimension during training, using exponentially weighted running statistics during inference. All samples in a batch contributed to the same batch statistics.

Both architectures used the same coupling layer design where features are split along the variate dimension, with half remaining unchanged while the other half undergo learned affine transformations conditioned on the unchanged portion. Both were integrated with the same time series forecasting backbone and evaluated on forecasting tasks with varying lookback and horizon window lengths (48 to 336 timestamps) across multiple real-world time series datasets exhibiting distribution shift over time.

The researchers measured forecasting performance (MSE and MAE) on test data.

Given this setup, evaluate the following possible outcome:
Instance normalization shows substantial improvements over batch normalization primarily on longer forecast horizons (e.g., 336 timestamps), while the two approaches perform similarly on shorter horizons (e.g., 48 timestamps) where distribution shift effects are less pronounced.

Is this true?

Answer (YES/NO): NO